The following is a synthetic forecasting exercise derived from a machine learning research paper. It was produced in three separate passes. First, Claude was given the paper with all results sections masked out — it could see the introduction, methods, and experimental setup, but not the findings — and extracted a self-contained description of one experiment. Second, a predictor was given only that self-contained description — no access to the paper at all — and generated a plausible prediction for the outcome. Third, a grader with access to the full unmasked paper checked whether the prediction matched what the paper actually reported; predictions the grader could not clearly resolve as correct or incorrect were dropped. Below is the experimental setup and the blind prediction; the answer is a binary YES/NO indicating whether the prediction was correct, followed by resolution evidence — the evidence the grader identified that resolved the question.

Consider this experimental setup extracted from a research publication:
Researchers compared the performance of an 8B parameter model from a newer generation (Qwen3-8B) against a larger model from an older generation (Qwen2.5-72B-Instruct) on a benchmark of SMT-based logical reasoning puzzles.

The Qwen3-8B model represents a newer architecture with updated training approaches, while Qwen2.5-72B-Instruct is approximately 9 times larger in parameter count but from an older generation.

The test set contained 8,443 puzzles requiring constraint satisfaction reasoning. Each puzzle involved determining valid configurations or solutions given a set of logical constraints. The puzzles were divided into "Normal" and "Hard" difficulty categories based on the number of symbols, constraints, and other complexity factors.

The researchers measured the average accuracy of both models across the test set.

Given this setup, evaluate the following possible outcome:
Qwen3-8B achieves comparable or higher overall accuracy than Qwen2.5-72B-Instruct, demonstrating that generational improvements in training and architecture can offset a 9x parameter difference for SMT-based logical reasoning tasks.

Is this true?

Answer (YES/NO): YES